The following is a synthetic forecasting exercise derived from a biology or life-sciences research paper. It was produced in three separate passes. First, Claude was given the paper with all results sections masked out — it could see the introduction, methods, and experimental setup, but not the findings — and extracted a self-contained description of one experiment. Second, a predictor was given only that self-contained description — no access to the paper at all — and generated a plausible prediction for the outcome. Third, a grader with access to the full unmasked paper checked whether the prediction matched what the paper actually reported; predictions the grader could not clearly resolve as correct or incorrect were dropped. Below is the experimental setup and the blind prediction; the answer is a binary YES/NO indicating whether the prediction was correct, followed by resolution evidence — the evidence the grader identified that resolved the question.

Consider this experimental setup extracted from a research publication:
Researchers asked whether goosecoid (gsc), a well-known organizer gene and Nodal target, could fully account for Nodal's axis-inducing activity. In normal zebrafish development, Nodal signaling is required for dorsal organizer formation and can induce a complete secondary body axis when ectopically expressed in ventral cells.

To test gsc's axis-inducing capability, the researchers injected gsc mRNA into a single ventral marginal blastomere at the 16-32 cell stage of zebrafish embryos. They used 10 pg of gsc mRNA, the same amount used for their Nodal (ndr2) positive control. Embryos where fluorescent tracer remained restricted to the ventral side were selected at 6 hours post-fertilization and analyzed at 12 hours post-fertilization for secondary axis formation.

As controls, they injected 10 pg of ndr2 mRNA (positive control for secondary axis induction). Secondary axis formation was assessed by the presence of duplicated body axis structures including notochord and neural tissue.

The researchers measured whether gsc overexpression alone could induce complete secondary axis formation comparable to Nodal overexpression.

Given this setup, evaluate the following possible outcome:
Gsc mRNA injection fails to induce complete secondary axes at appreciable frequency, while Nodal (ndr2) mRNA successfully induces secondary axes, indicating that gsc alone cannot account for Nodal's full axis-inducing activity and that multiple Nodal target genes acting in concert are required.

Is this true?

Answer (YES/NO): NO